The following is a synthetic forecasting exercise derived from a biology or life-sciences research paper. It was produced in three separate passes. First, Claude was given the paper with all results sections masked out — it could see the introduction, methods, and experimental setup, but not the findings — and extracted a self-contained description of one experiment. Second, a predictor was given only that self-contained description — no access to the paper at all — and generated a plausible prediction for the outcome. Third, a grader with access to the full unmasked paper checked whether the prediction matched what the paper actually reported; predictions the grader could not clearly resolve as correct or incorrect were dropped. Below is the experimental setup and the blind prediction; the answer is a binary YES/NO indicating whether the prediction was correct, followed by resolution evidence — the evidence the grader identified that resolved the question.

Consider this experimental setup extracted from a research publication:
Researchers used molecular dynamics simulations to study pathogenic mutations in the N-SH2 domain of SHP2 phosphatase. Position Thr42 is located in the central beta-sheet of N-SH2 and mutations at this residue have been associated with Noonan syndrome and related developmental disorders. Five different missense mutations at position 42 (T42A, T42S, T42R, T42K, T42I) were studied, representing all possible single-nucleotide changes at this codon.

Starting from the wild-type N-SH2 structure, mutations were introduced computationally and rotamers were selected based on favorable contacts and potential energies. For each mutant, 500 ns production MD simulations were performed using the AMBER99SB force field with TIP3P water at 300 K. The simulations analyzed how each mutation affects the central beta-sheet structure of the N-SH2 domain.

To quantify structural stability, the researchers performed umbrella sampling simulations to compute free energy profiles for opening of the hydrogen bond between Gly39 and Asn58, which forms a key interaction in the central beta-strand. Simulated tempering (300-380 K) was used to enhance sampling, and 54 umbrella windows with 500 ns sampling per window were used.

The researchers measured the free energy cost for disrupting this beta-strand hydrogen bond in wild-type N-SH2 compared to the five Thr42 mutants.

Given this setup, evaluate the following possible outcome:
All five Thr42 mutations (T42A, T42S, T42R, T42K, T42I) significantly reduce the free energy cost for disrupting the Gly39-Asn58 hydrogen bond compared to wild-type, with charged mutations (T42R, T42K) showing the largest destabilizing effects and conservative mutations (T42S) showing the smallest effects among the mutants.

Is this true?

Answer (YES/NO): NO